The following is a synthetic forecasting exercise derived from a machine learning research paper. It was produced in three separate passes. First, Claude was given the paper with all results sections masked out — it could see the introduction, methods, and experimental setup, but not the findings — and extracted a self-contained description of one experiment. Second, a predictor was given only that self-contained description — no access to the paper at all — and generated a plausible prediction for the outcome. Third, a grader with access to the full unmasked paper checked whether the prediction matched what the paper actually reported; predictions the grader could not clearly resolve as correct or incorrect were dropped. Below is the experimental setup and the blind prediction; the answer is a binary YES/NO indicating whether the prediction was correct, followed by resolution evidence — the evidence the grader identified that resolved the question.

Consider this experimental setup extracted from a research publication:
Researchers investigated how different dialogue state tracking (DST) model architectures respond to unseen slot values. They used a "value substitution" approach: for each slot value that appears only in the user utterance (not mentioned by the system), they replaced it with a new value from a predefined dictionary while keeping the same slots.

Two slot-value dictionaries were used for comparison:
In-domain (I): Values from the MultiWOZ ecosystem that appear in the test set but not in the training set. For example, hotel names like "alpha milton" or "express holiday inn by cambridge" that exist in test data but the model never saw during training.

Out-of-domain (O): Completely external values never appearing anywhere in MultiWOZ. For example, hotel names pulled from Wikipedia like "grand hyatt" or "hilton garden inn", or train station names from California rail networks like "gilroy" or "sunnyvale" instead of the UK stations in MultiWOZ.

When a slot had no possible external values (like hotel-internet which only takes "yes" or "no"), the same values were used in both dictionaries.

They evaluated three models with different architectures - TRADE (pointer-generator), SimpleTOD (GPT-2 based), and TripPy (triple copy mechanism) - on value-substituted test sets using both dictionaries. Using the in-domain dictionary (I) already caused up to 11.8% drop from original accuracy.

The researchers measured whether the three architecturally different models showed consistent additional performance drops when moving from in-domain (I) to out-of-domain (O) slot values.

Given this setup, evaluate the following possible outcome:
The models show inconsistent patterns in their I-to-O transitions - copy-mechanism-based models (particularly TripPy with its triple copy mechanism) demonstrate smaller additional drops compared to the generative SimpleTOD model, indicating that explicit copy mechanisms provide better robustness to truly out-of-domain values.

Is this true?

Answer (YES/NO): NO